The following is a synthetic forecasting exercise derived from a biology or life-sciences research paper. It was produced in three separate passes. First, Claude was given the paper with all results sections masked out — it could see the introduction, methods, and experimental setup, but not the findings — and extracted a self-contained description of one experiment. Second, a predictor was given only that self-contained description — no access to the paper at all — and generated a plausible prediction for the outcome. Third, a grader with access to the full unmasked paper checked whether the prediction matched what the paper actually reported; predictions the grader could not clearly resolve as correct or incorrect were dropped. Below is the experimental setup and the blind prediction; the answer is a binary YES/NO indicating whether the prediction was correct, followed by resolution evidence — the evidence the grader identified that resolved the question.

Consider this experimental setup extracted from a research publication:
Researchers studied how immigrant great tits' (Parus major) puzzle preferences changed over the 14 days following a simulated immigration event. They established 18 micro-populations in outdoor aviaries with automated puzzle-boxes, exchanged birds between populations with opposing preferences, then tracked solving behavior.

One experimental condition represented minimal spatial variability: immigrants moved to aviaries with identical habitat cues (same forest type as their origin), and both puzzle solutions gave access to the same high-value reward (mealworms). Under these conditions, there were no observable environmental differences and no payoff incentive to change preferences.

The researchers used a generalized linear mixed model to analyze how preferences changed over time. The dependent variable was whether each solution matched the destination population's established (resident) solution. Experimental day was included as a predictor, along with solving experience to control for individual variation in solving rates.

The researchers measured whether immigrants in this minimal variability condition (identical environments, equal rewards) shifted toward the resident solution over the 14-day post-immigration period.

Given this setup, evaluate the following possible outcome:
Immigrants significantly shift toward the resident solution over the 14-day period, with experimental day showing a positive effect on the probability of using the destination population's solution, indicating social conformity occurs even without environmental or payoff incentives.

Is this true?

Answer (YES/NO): NO